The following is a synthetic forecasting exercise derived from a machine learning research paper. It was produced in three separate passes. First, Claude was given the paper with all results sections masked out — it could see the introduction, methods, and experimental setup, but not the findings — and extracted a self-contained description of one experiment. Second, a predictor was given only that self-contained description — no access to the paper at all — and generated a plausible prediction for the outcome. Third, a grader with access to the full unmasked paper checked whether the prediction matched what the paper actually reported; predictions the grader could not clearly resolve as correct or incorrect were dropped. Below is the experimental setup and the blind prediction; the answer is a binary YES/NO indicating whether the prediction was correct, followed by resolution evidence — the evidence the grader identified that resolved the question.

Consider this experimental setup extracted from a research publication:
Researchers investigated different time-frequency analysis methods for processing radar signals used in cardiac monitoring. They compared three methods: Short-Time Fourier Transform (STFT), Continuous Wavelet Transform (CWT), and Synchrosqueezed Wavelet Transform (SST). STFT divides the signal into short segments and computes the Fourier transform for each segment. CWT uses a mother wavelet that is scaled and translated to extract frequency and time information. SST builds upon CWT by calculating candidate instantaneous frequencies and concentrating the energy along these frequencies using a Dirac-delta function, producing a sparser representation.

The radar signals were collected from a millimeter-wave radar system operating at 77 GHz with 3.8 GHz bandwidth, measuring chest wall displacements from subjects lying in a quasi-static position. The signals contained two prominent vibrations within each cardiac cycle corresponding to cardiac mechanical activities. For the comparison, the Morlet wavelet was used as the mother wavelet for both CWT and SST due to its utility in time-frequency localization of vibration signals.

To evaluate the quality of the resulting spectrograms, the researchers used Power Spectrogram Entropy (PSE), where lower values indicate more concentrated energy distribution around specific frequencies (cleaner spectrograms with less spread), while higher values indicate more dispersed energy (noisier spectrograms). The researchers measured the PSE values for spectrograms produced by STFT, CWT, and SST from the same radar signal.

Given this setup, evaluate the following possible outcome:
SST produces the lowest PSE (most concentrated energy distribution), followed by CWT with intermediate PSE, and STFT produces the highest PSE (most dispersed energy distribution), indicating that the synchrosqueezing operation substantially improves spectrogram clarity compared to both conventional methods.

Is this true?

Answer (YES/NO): YES